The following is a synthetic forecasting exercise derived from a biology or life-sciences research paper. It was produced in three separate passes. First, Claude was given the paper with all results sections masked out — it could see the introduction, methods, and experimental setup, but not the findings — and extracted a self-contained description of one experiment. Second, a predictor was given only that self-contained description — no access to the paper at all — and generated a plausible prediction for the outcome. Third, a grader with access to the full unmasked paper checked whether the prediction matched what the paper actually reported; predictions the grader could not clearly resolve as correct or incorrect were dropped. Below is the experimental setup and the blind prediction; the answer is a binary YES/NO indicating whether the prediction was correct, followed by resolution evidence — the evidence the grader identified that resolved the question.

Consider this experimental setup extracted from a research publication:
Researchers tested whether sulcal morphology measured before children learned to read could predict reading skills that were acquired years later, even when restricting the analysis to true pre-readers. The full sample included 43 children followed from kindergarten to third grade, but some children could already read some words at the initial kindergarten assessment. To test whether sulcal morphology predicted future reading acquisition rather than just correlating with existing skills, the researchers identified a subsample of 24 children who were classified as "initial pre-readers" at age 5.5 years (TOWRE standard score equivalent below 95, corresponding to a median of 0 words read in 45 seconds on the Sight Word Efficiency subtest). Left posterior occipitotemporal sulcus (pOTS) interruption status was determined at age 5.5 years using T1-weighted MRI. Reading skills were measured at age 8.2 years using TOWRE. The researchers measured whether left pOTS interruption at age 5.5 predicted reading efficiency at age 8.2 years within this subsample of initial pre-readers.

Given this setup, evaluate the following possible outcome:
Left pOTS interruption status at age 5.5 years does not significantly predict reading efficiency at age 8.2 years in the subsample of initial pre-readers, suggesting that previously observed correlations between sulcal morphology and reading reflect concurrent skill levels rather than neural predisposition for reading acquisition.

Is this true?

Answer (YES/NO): NO